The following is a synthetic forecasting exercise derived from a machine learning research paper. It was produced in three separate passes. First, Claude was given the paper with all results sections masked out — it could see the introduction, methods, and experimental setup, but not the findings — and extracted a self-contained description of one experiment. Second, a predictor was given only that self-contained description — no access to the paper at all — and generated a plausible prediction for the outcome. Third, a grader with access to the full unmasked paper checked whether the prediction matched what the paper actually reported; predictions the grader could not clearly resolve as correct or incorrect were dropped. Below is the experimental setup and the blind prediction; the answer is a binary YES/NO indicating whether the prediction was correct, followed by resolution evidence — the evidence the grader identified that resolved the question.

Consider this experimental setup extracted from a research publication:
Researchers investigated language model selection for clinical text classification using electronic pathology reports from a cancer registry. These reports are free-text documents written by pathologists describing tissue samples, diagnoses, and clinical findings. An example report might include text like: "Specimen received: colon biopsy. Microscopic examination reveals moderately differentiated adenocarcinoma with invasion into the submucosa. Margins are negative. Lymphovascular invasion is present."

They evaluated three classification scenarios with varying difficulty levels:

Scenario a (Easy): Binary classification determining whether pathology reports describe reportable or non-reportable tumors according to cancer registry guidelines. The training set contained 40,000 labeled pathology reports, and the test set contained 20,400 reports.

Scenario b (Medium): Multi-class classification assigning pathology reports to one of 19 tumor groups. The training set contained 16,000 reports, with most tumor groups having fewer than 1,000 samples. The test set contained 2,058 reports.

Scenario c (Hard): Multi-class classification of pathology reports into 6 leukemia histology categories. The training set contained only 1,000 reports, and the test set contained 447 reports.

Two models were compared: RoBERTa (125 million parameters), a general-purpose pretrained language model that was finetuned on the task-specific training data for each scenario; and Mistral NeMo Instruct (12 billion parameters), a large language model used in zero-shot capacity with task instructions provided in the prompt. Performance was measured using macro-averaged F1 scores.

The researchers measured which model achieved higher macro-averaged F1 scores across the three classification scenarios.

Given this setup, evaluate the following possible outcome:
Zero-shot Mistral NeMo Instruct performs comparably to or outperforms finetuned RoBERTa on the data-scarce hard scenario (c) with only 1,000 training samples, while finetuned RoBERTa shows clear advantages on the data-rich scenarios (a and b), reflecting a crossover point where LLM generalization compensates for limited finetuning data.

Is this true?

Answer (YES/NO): YES